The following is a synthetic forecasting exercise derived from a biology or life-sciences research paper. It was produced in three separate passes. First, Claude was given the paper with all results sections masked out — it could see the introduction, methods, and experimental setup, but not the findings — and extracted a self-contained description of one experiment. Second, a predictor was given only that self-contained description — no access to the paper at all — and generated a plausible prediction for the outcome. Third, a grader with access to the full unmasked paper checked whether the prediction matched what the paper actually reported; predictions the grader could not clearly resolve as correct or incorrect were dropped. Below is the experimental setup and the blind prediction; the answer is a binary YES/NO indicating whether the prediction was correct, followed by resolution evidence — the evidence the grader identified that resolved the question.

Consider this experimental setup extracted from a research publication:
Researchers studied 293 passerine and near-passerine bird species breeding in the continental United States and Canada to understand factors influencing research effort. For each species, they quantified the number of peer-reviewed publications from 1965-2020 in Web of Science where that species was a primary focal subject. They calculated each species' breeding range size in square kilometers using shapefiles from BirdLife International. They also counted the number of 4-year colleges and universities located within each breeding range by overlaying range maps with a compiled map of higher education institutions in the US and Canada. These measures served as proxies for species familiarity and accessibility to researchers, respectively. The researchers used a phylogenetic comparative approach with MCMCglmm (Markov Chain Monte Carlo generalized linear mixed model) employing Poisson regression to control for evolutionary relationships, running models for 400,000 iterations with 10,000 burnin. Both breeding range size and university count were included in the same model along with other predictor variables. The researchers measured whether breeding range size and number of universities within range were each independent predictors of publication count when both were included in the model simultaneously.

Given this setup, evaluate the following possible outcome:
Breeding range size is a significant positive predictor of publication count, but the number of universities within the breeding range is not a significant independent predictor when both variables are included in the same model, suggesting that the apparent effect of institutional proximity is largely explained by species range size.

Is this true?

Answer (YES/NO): NO